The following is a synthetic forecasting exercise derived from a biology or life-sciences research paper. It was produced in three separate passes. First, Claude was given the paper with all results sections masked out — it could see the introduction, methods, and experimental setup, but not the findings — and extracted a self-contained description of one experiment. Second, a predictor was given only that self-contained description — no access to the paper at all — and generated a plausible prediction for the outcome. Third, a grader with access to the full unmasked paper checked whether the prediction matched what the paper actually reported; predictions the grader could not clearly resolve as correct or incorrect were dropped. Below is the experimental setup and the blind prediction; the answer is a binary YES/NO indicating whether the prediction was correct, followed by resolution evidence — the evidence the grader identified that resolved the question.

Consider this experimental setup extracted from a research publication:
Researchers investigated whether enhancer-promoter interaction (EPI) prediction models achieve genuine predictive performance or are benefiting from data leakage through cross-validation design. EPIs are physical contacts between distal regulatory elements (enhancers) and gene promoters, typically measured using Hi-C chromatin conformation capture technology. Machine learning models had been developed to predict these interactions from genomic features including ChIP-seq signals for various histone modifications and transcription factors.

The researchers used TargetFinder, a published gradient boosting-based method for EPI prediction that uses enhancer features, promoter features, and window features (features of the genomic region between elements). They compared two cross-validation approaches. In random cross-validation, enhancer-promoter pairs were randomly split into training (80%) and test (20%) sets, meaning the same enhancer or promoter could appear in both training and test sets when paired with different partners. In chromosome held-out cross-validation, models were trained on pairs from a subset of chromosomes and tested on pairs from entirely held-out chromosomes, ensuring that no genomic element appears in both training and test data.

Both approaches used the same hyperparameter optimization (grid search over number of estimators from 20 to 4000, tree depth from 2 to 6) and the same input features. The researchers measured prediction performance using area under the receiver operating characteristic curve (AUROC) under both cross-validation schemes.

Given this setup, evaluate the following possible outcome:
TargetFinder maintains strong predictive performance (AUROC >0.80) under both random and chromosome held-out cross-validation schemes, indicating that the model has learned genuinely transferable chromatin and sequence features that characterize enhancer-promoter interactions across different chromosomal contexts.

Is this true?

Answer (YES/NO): NO